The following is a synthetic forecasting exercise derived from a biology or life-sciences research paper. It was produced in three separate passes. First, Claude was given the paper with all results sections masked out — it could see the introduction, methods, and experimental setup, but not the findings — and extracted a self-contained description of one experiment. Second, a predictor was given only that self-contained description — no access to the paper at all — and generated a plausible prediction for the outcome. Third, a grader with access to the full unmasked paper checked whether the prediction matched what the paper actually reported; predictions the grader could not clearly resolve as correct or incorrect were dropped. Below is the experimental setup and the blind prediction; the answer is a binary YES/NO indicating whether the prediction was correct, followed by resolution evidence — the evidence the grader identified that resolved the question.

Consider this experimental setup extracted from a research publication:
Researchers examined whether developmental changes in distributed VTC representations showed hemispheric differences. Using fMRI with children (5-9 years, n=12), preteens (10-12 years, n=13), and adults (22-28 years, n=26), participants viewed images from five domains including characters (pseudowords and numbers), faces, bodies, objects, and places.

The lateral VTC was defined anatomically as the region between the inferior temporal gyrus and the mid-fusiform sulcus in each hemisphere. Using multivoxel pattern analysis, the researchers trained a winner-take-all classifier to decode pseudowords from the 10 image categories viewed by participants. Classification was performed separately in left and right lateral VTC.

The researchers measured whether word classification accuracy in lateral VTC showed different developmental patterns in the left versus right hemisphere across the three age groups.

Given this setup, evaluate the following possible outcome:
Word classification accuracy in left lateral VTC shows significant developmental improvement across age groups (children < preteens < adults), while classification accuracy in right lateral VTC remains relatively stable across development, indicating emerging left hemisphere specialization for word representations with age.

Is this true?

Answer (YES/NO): YES